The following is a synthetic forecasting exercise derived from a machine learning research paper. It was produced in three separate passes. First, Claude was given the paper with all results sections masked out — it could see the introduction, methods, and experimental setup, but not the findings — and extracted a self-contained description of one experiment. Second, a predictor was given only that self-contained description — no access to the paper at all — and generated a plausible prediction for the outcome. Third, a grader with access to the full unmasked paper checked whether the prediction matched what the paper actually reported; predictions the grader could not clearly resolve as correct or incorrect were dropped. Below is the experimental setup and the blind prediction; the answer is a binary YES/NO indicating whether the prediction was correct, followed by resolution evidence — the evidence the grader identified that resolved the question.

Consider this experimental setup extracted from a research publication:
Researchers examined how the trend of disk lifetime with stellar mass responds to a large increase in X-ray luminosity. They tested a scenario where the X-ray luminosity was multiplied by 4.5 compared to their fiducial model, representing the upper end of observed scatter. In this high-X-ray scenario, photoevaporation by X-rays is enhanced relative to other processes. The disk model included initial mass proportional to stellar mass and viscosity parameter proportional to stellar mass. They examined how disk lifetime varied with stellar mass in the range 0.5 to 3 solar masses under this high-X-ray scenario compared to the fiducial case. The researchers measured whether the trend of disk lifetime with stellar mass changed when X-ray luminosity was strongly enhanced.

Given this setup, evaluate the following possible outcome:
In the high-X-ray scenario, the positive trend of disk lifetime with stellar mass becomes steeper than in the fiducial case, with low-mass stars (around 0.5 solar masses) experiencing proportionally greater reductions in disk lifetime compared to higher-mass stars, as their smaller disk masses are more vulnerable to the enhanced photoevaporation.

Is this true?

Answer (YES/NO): NO